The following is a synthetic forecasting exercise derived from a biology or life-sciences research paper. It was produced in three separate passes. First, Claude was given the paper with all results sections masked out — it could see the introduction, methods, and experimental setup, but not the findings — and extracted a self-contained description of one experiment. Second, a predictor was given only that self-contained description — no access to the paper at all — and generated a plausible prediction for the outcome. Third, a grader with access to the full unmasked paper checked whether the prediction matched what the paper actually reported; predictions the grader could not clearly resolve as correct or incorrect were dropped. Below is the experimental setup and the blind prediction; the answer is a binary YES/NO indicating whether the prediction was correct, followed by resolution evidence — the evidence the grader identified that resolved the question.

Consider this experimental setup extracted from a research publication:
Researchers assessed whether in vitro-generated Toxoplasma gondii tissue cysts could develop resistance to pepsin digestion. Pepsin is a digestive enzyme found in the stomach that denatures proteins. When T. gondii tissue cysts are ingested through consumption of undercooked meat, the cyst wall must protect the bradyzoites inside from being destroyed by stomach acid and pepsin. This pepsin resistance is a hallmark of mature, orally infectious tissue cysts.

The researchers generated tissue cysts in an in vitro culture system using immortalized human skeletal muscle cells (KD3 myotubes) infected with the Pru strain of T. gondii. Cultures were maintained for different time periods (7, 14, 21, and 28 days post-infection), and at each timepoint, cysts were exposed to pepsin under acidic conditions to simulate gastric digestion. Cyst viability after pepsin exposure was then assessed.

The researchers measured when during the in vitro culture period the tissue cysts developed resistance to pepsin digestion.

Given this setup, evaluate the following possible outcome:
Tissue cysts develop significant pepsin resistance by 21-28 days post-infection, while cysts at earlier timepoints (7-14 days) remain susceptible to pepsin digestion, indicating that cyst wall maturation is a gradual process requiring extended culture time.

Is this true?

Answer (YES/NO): NO